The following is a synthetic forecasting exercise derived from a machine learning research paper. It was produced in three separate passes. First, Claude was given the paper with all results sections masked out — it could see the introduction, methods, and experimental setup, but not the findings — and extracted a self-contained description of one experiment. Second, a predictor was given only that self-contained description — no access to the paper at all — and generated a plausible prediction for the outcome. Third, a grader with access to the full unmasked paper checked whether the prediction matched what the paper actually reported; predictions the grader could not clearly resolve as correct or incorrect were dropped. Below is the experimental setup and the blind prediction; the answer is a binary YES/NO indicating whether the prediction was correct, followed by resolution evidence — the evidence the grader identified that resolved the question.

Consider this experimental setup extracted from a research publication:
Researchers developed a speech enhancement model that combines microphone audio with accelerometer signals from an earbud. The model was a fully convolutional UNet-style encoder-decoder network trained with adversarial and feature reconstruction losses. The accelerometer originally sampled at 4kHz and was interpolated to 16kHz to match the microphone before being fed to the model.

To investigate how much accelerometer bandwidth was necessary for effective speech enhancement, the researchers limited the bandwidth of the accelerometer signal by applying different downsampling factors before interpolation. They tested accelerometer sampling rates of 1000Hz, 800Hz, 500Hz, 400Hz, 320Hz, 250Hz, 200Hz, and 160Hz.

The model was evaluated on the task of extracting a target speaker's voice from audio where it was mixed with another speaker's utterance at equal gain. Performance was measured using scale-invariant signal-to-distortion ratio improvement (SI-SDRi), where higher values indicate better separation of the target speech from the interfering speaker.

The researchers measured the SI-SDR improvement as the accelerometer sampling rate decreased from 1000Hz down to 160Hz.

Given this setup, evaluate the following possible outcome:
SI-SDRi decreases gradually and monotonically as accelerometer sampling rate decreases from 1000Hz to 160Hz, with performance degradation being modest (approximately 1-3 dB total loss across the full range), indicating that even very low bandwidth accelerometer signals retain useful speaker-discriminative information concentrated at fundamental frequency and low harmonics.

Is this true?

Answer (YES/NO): NO